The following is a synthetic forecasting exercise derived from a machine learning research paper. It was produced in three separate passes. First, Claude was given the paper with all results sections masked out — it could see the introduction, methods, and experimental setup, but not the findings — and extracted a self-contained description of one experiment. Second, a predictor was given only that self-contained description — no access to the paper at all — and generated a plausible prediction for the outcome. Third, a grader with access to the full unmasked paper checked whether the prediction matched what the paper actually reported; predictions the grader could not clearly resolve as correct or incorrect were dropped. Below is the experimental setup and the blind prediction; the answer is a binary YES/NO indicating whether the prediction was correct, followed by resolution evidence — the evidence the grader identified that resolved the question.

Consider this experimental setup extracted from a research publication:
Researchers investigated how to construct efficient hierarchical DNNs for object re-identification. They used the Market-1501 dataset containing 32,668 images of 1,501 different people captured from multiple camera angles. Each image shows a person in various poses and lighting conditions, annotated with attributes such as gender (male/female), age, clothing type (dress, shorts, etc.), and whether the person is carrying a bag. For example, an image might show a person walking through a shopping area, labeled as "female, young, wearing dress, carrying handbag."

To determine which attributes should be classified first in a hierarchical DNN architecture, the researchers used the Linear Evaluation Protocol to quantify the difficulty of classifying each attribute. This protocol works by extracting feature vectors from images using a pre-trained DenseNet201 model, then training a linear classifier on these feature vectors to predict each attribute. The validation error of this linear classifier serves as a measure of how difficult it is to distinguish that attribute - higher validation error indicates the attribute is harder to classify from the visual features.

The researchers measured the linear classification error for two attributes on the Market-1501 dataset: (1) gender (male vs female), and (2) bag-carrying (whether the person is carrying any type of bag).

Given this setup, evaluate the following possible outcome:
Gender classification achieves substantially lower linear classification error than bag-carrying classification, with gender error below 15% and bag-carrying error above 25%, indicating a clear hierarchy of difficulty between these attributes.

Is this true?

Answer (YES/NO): NO